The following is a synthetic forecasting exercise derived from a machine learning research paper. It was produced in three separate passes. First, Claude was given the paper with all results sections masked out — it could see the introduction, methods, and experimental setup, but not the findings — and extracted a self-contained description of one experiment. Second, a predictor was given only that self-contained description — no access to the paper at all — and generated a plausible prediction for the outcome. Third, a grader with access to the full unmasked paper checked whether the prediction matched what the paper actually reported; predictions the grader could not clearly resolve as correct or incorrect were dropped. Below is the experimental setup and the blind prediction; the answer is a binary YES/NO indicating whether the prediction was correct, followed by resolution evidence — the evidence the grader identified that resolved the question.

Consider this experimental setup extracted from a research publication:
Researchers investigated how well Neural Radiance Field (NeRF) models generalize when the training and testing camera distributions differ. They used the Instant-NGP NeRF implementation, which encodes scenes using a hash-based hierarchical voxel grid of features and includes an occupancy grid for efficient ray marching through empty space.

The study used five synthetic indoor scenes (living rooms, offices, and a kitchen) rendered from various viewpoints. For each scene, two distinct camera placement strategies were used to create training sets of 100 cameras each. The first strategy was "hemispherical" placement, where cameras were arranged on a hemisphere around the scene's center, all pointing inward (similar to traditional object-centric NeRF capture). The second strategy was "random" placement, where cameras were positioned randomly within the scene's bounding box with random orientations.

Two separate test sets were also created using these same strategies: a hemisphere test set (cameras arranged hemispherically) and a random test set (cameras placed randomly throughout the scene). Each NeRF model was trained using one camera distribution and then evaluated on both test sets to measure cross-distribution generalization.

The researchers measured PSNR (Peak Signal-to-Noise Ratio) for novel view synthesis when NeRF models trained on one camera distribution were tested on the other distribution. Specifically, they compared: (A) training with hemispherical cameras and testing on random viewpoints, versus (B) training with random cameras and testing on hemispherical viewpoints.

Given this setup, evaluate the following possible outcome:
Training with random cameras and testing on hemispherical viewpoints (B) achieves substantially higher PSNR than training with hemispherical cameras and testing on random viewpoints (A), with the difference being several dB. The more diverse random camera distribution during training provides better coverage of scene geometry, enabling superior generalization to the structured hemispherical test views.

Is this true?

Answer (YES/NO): YES